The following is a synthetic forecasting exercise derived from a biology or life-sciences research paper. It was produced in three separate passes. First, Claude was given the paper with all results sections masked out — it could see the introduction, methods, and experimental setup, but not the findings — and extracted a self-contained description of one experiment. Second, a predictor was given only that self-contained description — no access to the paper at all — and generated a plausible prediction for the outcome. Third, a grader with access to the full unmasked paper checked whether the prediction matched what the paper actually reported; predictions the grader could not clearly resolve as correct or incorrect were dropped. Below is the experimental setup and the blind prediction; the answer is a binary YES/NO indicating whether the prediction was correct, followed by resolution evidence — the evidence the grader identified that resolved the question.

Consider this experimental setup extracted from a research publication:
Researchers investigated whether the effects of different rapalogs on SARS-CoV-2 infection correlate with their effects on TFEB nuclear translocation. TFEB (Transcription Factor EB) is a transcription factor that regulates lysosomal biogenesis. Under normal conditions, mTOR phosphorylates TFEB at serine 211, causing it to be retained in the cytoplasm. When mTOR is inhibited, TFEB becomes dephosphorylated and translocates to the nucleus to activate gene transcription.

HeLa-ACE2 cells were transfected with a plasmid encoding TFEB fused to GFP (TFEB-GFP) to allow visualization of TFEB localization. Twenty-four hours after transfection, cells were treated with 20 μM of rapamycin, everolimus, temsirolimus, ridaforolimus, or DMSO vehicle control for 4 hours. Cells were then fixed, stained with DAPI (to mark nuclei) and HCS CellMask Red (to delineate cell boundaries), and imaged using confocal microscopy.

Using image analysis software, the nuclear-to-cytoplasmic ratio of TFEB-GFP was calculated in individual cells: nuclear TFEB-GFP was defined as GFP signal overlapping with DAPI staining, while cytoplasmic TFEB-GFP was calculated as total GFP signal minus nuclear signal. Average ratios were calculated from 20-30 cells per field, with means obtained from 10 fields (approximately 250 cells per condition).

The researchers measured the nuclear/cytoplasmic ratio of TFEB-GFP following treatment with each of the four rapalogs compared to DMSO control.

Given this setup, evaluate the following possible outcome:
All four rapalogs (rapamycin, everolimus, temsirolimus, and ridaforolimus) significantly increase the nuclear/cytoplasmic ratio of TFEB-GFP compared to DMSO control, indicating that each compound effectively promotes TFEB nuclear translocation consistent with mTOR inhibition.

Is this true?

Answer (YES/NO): NO